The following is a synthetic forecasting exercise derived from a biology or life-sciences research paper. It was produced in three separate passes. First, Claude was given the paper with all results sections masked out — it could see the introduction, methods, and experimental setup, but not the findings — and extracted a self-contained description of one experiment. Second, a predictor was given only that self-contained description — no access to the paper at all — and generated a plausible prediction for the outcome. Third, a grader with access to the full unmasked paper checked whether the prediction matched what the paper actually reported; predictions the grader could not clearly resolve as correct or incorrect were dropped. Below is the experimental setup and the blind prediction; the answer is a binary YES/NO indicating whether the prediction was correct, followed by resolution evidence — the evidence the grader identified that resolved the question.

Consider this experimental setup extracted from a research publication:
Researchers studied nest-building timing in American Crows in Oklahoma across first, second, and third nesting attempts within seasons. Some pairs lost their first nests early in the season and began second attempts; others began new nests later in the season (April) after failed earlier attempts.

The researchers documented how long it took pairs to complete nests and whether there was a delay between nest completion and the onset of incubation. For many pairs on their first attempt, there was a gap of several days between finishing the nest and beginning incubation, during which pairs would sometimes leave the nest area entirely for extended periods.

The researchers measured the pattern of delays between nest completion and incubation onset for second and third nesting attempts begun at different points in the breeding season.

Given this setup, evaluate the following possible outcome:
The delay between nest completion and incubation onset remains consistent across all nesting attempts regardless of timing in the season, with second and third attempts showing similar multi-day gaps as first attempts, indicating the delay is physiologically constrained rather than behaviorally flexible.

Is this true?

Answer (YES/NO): NO